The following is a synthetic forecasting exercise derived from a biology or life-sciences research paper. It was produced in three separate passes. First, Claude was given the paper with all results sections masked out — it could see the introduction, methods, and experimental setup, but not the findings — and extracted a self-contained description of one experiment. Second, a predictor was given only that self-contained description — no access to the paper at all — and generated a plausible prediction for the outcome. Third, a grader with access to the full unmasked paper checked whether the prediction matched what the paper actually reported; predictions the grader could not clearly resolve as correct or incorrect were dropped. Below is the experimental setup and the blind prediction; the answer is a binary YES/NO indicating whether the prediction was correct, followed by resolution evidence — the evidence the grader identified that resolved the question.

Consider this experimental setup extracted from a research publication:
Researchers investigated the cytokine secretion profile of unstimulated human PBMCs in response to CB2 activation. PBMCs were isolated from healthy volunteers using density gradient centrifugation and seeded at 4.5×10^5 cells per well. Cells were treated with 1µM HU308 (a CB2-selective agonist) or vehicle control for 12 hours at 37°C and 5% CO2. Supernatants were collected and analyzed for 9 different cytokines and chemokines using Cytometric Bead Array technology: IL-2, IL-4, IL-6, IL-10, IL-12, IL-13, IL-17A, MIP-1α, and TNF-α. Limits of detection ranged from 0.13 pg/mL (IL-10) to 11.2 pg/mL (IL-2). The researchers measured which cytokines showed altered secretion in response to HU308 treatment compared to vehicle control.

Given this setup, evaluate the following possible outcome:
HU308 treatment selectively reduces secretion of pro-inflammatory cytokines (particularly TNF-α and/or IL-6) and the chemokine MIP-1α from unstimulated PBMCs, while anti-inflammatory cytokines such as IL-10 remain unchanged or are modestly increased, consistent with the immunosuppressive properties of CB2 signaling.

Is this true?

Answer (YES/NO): NO